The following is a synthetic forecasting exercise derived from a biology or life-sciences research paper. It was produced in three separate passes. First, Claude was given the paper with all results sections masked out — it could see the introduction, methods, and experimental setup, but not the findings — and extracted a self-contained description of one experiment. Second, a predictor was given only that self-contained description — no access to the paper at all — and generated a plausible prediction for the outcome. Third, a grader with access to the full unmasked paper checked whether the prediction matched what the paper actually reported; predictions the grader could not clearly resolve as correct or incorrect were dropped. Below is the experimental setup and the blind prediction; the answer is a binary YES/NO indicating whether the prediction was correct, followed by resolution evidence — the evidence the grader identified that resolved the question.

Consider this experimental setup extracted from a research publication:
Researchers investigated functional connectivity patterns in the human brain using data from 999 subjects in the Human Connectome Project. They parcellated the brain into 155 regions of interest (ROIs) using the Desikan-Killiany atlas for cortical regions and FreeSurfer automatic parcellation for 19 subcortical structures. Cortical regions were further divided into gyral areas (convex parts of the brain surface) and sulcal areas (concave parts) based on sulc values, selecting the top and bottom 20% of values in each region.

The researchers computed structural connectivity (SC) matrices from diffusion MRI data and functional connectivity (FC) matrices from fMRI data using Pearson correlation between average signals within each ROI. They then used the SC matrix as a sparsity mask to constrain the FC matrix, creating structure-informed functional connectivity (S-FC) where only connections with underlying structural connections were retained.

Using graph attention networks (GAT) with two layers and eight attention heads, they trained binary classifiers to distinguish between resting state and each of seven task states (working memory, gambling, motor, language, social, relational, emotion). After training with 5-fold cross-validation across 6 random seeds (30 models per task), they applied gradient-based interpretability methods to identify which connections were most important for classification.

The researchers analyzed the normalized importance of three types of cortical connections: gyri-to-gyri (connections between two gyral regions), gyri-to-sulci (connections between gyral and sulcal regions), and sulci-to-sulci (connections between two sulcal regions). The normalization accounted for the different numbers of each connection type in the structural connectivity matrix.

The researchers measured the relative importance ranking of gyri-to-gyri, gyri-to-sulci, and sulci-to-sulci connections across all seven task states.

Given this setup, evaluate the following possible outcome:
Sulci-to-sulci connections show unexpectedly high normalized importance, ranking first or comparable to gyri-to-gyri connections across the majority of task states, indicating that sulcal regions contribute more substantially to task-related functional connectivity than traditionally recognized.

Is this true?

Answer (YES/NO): NO